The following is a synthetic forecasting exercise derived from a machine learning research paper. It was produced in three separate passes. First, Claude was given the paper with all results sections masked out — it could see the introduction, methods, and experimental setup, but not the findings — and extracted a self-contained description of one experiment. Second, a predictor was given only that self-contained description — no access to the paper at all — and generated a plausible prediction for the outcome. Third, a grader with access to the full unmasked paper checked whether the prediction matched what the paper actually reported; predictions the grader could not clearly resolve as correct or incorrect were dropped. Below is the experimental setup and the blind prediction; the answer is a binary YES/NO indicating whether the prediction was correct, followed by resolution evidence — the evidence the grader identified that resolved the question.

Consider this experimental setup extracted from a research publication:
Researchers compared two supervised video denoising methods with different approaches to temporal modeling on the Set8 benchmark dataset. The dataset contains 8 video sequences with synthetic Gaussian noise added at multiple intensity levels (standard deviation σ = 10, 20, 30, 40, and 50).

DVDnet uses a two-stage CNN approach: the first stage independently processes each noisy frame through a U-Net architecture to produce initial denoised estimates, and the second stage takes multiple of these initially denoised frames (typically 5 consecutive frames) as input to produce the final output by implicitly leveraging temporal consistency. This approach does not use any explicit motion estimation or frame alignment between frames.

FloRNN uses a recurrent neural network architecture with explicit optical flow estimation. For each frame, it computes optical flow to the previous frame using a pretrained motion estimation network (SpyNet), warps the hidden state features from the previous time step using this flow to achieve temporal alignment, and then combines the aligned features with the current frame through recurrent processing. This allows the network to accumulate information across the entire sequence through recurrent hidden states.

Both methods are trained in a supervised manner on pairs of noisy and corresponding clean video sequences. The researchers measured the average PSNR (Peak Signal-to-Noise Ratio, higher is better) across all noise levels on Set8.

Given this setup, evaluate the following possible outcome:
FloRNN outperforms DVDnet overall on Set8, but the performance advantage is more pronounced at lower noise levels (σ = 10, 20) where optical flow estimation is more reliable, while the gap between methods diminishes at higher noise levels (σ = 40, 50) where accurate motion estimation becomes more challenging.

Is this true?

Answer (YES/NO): NO